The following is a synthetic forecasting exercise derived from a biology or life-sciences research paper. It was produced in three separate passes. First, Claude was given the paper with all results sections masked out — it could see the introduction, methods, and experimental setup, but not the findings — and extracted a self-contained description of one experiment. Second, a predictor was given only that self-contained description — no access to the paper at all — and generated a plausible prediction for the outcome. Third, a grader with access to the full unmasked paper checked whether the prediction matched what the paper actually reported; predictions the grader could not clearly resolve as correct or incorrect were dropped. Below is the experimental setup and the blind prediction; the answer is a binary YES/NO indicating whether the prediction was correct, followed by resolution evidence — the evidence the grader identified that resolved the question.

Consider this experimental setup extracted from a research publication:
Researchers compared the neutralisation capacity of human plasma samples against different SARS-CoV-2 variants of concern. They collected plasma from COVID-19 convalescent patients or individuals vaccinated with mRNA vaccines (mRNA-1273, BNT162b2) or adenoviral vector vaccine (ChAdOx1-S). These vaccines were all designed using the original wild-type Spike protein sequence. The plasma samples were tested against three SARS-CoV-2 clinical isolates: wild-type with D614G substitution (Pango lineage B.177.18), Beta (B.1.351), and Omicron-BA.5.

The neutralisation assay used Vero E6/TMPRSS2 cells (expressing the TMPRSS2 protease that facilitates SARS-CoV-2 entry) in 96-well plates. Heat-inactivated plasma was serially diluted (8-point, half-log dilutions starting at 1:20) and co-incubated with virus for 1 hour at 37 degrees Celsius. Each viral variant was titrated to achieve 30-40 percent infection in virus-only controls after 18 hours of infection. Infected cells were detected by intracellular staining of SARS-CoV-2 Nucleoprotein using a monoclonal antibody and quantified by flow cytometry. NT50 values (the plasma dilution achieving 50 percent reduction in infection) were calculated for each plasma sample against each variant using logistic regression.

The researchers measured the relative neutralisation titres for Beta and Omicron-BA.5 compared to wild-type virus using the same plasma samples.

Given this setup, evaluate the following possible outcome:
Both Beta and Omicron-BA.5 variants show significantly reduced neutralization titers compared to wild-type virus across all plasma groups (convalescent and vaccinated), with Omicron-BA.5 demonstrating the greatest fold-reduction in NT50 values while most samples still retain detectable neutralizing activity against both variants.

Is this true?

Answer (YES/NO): NO